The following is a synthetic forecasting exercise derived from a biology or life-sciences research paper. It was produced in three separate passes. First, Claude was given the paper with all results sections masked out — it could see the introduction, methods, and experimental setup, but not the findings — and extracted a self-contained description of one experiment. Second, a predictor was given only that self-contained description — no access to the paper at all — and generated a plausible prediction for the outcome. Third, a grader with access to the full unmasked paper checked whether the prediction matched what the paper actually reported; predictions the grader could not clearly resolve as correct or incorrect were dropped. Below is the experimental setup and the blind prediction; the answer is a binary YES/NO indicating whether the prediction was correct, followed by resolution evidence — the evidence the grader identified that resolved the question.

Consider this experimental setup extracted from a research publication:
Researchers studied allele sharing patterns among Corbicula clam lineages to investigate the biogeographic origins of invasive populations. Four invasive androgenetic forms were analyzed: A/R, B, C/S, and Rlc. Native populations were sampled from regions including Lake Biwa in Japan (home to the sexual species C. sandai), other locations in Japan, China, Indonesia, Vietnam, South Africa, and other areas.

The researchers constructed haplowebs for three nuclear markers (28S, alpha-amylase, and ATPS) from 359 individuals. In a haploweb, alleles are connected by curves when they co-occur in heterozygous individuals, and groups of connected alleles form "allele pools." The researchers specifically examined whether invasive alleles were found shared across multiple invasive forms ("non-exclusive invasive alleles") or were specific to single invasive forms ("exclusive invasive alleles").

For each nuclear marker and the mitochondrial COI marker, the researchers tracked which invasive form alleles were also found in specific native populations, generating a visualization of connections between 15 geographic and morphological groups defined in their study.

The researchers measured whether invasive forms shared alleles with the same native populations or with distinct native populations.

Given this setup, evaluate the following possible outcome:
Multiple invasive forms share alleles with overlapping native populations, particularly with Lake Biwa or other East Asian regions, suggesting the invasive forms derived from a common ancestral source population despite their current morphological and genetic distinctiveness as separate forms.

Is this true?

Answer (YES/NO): YES